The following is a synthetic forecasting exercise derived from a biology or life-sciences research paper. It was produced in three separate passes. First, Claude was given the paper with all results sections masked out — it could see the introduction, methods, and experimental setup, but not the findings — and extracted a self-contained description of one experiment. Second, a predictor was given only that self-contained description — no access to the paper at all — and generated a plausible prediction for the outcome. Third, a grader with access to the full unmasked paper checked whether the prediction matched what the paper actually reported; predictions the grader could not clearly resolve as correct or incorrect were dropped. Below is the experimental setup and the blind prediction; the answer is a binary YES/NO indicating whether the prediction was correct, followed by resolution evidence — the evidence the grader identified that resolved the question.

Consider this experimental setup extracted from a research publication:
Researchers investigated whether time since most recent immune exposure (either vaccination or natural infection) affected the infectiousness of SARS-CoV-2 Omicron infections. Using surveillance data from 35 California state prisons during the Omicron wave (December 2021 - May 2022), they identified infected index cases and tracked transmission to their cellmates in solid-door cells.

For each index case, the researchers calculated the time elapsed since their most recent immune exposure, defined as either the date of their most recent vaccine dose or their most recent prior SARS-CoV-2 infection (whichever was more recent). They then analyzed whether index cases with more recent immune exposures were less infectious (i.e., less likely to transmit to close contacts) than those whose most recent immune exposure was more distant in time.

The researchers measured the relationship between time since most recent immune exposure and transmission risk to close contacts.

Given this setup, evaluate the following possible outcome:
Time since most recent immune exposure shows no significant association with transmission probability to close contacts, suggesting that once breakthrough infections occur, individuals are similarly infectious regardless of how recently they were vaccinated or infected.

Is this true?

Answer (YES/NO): NO